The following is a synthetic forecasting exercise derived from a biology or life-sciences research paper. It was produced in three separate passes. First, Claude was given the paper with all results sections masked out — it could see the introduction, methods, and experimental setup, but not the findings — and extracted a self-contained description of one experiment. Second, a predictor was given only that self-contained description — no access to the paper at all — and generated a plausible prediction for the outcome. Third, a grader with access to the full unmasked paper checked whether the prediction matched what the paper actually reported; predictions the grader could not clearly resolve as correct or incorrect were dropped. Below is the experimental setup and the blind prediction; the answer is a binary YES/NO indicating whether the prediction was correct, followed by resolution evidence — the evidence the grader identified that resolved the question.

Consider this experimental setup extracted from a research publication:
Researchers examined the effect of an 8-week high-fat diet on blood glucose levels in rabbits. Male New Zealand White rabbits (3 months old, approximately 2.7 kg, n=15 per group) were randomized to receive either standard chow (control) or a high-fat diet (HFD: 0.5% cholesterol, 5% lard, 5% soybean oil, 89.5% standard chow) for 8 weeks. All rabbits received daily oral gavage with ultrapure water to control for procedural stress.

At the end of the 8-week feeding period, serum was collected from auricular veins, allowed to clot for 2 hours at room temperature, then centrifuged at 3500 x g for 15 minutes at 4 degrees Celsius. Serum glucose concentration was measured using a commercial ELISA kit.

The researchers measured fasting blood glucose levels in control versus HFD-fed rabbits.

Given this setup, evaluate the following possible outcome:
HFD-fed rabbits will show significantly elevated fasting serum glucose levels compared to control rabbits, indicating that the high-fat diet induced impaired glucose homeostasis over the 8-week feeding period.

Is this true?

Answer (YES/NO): YES